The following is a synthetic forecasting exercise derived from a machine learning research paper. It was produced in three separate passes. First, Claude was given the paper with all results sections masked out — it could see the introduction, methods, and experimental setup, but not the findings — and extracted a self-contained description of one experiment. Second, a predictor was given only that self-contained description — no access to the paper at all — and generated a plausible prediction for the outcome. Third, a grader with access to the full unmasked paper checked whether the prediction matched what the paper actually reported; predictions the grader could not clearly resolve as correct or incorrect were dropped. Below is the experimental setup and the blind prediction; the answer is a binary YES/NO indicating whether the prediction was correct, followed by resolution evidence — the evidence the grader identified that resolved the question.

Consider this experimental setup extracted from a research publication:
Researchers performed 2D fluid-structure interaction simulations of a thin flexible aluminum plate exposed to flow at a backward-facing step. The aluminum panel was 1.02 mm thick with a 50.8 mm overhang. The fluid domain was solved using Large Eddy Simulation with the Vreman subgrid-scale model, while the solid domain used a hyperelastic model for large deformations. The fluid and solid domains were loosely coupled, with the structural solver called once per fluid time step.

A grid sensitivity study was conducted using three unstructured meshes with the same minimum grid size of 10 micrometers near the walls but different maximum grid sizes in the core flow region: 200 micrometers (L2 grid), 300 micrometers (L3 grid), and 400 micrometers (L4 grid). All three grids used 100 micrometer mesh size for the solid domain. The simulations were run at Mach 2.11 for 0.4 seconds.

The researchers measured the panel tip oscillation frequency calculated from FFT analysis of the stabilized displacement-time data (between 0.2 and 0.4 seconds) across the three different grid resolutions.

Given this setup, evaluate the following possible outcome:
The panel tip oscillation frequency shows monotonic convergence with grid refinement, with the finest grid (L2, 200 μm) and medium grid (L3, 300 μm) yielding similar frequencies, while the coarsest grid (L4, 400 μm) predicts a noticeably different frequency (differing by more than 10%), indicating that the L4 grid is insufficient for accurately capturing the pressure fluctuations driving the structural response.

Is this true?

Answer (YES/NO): NO